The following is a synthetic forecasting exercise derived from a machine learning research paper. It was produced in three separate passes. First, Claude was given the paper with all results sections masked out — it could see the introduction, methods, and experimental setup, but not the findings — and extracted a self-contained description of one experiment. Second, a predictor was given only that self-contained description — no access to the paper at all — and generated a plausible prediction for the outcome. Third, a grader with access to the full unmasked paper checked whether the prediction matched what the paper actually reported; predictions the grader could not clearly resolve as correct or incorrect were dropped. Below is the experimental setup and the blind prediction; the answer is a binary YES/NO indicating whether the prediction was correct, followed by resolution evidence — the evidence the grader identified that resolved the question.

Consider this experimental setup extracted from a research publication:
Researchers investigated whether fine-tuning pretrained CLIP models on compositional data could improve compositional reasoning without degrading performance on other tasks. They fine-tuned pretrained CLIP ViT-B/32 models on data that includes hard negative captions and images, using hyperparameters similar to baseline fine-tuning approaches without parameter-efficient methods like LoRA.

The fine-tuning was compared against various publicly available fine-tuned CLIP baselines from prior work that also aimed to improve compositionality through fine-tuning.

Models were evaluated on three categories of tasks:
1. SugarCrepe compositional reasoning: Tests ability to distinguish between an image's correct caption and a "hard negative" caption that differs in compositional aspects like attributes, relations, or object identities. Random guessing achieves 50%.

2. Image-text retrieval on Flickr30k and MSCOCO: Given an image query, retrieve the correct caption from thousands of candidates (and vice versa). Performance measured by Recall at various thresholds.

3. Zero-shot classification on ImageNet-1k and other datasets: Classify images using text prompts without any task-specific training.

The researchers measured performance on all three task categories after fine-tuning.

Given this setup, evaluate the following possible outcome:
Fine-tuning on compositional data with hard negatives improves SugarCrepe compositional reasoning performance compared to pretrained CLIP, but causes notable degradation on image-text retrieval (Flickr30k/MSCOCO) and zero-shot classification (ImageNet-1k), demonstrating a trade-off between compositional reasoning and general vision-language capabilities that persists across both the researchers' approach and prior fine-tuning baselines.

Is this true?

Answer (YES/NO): YES